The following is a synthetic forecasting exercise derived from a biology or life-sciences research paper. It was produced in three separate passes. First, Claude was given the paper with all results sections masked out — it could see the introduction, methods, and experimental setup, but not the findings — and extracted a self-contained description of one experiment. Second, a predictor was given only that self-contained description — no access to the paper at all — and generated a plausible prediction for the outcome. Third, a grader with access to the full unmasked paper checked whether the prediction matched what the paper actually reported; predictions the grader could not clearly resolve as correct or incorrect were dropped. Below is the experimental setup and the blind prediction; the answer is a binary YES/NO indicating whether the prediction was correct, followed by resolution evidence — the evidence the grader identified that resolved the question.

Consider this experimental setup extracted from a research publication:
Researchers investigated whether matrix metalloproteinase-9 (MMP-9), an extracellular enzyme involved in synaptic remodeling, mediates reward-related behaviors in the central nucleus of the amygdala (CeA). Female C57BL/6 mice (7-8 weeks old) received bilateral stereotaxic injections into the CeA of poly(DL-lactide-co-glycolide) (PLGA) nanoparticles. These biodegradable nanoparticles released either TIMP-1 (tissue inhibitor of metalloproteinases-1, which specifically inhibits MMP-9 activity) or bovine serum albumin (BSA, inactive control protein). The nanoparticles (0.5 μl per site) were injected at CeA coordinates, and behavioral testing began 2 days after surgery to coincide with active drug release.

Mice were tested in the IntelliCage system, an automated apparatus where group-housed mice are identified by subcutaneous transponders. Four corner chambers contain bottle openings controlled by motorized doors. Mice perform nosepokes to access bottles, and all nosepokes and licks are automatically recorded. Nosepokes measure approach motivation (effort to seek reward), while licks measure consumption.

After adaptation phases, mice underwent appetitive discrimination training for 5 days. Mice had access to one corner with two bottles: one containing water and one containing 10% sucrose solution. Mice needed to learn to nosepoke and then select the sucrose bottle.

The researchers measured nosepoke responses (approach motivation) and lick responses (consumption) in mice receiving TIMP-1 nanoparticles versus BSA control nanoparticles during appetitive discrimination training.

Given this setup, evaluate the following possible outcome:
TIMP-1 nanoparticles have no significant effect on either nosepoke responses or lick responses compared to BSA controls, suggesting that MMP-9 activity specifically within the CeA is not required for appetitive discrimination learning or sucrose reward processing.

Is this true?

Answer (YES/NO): NO